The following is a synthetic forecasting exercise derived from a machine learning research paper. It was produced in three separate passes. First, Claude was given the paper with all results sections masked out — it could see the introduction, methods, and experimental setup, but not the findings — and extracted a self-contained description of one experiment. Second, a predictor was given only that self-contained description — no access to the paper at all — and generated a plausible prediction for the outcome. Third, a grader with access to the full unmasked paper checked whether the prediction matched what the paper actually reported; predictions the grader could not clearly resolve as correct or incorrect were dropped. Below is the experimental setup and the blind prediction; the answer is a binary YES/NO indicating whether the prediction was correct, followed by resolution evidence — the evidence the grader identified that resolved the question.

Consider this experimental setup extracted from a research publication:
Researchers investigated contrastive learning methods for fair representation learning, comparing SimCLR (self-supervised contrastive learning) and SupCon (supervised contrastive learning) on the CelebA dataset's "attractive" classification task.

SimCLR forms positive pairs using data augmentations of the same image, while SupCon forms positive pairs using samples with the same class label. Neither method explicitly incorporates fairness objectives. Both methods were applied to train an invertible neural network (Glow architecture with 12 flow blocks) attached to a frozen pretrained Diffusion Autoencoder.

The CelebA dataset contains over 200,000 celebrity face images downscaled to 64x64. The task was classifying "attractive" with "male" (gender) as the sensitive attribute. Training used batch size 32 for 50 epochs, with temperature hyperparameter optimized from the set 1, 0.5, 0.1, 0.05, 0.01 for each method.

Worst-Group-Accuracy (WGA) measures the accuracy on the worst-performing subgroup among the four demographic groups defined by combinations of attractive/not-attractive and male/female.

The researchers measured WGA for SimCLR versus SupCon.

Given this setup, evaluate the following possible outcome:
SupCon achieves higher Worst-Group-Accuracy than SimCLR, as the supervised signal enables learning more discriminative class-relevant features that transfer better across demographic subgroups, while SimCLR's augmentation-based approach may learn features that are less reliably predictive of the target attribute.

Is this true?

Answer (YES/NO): NO